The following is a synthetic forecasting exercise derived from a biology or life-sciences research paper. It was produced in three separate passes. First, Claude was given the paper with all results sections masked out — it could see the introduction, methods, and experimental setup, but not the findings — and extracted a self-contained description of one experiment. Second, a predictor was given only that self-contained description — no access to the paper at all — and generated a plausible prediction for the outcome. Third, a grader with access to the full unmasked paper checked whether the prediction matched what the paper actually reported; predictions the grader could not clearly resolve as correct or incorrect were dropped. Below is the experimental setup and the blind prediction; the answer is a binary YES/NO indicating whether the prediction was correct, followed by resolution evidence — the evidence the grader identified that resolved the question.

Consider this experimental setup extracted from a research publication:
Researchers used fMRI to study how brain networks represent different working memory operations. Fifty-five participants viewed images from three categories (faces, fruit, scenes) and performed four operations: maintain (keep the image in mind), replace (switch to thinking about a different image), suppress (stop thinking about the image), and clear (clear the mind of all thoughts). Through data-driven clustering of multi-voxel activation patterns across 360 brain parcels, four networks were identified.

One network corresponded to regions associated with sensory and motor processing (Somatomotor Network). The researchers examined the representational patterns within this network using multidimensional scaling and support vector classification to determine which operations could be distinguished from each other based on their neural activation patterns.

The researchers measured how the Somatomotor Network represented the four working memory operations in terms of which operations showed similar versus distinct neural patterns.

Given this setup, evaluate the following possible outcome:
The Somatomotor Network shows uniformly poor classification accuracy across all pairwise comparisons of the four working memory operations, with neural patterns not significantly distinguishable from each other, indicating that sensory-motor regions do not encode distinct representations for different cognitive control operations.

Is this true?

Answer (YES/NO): NO